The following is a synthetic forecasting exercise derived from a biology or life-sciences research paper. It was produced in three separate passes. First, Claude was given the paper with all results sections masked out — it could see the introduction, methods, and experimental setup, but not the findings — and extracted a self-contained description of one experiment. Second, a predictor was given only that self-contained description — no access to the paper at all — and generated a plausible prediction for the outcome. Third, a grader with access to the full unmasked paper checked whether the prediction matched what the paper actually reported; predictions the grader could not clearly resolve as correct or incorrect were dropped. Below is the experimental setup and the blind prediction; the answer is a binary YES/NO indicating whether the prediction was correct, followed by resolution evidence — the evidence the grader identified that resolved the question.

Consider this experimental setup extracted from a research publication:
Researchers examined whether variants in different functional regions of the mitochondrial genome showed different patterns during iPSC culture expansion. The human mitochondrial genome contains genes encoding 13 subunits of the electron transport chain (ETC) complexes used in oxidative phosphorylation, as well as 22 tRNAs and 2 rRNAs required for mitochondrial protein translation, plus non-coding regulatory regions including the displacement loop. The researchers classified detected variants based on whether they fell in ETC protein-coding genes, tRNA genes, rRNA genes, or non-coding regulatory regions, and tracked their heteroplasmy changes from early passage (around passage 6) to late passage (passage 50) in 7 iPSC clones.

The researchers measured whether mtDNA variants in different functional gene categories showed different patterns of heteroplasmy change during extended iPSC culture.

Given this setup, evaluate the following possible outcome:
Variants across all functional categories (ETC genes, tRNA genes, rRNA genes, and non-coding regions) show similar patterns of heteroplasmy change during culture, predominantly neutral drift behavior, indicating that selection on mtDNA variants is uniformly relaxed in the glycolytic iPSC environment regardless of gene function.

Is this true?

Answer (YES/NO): NO